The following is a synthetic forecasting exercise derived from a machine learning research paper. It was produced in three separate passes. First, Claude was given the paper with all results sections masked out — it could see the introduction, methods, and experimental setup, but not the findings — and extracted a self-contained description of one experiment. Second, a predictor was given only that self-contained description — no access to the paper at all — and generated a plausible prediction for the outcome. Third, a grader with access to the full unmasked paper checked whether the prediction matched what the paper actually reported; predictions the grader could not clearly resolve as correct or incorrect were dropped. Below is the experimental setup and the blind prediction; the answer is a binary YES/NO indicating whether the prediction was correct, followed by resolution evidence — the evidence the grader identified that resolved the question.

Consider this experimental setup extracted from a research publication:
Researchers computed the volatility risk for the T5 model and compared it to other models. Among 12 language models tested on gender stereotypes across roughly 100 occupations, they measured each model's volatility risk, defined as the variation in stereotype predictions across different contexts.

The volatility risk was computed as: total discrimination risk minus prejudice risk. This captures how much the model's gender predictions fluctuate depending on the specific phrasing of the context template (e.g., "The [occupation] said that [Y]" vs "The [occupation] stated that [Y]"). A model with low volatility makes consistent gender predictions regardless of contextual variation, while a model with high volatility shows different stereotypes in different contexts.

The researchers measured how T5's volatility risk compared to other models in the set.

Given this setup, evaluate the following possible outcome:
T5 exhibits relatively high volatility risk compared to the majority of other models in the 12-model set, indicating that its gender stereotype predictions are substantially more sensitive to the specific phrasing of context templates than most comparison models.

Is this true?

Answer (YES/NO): NO